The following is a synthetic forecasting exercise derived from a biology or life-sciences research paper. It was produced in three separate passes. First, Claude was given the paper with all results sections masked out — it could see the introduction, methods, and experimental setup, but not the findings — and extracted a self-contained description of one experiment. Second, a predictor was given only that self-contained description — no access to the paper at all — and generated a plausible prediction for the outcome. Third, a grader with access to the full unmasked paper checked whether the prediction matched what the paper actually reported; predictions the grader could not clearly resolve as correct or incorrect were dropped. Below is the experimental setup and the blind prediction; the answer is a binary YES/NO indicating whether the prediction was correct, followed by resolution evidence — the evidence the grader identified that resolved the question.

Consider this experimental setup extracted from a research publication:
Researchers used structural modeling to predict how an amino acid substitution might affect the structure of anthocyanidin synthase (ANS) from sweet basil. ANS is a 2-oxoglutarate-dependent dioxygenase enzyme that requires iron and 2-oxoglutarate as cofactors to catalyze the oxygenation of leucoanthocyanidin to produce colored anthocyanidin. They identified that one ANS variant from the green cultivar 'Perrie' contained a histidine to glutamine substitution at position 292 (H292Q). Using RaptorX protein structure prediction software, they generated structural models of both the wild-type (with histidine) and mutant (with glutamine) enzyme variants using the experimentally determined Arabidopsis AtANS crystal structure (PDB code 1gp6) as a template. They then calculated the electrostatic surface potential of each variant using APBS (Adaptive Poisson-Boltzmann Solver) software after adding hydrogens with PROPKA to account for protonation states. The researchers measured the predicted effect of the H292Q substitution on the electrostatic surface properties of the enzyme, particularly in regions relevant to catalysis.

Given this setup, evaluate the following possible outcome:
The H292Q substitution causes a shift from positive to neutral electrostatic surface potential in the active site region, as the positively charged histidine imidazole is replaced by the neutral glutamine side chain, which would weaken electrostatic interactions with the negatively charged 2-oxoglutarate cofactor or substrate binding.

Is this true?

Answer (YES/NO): NO